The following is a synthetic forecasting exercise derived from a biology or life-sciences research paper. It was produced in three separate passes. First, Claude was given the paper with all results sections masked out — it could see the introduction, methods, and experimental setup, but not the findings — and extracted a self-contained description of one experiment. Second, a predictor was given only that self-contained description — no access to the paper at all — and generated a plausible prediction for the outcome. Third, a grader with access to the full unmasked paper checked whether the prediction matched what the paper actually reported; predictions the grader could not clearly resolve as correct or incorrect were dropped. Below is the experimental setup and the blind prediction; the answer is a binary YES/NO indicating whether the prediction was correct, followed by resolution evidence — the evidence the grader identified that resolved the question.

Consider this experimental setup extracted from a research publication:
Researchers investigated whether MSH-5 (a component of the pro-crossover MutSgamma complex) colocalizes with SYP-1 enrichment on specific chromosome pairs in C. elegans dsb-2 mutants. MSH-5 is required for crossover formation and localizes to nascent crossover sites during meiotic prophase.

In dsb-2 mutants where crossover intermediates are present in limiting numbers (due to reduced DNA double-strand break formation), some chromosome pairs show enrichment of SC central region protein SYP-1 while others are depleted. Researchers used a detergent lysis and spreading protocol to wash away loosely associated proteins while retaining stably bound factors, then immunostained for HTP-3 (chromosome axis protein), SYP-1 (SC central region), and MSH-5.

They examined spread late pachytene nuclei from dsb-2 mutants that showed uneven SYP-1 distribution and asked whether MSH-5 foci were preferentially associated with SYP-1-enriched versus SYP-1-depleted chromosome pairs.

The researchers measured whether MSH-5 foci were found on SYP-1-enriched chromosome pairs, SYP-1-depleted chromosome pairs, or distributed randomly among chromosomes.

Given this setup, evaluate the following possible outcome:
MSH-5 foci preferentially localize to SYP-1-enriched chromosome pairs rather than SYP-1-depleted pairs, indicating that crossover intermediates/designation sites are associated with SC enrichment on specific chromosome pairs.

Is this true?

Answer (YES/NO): YES